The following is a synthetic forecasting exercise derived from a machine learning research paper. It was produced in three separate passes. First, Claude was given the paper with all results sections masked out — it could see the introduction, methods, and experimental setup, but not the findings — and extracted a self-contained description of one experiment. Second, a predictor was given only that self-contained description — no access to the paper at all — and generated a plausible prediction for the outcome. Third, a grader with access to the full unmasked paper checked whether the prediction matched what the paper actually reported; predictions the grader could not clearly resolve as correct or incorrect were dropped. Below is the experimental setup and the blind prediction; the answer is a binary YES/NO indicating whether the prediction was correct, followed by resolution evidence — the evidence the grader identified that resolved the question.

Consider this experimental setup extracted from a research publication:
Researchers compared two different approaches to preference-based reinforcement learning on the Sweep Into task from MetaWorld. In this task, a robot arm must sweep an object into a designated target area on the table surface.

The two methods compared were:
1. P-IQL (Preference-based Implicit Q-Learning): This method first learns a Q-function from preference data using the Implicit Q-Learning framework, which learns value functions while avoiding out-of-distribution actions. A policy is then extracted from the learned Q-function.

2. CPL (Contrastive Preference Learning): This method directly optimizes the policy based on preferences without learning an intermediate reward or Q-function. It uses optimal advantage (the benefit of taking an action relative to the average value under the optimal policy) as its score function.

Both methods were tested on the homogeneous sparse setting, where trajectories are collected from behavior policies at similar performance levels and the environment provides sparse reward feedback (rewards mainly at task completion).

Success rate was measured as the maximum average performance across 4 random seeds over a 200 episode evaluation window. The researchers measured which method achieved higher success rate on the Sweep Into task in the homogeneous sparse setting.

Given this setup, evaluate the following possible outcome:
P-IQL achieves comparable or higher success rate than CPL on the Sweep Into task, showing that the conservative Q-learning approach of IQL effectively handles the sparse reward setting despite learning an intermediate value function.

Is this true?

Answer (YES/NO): YES